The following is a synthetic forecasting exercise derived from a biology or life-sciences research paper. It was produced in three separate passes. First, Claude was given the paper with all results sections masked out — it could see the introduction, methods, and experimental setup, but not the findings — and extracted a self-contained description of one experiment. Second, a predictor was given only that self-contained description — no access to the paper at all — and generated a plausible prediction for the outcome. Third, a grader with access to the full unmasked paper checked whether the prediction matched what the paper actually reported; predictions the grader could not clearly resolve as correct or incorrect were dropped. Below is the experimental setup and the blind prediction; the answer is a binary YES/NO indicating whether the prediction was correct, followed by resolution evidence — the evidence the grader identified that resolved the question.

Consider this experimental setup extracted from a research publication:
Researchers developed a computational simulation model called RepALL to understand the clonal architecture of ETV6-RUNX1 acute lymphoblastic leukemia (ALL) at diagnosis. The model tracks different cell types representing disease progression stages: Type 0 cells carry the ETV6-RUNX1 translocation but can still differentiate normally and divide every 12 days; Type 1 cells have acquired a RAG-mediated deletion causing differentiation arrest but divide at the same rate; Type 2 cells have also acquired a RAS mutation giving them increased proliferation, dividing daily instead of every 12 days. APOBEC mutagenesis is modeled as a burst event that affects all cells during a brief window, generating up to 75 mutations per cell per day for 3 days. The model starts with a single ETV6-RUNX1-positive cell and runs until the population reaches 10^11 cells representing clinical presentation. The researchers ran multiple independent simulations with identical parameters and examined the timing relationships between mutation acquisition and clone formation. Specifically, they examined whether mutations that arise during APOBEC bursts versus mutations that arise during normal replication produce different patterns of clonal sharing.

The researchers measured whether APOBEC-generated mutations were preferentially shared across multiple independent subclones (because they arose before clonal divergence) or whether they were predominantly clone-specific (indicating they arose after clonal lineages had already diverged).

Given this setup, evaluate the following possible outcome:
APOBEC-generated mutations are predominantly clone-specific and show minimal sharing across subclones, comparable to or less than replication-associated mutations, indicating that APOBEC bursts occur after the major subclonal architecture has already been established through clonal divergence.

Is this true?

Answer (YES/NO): NO